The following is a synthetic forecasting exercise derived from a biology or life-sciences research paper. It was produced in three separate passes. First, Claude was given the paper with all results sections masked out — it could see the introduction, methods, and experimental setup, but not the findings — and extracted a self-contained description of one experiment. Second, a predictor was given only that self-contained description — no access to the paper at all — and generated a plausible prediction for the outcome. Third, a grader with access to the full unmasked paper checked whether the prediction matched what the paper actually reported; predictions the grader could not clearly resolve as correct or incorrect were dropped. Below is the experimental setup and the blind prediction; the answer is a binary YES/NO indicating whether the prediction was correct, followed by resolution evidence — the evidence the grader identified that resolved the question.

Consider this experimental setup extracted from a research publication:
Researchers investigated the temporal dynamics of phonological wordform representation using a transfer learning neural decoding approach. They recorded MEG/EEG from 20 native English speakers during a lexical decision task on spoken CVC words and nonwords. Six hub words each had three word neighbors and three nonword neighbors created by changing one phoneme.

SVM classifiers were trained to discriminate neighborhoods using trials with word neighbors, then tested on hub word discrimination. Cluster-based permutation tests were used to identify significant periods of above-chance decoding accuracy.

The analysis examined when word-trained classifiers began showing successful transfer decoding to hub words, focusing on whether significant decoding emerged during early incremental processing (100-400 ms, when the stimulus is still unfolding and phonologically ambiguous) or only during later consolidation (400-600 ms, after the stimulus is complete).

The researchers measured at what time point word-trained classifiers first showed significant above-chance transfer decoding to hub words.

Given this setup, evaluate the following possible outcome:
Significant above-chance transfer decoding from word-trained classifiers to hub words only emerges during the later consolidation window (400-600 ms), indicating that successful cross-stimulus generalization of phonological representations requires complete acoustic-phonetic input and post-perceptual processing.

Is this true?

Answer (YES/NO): NO